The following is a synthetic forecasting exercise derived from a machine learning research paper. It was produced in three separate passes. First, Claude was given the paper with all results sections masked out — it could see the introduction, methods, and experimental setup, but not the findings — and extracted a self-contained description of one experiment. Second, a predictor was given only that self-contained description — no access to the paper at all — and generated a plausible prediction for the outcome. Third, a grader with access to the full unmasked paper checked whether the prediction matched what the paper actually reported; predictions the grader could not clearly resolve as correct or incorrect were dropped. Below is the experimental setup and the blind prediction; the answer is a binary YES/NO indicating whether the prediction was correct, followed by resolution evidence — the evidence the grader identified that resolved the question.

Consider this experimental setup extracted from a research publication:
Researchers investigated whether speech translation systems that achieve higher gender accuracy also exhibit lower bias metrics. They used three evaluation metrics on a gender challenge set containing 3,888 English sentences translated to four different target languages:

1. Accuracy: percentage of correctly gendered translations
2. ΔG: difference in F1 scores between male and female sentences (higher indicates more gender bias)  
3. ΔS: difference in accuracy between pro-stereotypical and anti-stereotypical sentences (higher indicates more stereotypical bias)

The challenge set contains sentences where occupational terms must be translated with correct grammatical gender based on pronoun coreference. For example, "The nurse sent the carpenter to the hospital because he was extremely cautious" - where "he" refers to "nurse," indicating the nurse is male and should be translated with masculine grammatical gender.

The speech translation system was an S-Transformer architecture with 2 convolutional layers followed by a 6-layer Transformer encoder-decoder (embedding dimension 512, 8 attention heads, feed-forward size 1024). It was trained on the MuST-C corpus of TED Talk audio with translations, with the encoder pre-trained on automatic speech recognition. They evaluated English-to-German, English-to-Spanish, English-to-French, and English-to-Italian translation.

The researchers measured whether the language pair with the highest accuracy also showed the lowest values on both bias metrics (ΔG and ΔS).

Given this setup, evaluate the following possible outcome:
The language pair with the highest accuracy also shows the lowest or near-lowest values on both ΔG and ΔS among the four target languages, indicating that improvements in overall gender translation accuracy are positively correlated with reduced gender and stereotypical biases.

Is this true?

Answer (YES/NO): YES